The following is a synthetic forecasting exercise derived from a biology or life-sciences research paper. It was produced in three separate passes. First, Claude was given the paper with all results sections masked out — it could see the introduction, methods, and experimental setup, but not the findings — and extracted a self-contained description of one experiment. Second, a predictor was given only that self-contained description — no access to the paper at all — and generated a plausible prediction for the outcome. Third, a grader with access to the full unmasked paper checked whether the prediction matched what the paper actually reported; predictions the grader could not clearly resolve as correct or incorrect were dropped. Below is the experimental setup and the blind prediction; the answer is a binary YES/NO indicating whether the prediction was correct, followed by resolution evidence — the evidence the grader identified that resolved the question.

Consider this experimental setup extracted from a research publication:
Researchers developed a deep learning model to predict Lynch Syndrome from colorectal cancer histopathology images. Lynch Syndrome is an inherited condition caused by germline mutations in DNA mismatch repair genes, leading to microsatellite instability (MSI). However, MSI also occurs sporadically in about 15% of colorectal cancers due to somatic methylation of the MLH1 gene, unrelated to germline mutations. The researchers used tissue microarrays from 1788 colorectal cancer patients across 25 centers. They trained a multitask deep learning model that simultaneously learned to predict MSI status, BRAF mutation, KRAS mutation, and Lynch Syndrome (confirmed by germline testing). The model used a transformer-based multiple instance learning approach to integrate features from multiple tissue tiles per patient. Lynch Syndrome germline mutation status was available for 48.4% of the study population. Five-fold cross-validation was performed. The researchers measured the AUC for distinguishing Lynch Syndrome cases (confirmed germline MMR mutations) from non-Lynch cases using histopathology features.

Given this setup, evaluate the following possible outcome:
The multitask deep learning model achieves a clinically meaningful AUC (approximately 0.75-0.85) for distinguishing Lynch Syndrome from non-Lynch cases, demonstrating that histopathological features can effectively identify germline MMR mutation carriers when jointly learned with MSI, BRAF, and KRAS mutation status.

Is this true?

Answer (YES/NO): NO